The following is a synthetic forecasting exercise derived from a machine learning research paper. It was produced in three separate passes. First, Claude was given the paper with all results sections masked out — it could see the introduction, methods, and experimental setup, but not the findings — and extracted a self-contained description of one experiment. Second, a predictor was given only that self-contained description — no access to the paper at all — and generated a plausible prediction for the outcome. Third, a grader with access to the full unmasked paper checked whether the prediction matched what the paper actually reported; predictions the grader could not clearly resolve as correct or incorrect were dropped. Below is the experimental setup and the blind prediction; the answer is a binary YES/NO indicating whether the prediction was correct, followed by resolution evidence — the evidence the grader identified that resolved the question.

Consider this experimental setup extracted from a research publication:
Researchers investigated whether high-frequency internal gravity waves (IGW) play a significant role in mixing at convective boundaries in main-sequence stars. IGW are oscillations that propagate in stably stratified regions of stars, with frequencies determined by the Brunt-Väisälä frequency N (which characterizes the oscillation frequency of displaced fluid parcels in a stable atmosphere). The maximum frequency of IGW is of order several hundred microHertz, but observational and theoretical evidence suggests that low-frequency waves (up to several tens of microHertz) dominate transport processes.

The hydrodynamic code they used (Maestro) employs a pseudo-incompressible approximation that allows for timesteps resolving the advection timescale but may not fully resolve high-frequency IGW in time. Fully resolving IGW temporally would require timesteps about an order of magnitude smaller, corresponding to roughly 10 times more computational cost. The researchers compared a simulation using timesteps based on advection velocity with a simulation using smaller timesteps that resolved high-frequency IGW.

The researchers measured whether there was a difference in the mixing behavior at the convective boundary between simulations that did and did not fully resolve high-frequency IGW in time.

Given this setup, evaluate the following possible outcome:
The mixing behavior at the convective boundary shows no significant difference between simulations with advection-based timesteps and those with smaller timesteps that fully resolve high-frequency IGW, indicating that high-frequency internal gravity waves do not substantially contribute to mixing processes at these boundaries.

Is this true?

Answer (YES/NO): YES